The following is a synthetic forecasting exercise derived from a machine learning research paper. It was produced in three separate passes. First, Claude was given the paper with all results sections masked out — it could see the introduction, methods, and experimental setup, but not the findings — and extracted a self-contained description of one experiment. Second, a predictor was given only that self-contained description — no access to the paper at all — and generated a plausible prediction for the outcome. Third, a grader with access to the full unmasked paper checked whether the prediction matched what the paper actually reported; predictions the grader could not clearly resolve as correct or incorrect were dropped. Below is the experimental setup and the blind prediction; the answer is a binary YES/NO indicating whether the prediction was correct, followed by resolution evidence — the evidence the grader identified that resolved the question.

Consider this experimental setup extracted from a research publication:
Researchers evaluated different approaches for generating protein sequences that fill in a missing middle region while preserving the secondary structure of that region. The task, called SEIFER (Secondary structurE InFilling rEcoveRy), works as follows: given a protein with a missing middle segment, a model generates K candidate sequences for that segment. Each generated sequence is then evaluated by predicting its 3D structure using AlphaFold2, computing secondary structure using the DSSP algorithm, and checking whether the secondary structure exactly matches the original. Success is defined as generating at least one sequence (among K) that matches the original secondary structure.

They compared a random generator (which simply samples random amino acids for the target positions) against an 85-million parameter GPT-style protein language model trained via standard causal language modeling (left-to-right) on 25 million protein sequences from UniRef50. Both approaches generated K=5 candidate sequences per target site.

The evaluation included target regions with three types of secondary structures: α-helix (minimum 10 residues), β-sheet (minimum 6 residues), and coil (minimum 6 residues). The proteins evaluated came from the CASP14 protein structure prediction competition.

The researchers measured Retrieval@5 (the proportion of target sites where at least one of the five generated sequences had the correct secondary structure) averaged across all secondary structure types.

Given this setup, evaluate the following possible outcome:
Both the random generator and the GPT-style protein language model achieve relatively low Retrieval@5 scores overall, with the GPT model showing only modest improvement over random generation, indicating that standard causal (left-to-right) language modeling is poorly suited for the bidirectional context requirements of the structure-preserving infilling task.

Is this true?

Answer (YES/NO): NO